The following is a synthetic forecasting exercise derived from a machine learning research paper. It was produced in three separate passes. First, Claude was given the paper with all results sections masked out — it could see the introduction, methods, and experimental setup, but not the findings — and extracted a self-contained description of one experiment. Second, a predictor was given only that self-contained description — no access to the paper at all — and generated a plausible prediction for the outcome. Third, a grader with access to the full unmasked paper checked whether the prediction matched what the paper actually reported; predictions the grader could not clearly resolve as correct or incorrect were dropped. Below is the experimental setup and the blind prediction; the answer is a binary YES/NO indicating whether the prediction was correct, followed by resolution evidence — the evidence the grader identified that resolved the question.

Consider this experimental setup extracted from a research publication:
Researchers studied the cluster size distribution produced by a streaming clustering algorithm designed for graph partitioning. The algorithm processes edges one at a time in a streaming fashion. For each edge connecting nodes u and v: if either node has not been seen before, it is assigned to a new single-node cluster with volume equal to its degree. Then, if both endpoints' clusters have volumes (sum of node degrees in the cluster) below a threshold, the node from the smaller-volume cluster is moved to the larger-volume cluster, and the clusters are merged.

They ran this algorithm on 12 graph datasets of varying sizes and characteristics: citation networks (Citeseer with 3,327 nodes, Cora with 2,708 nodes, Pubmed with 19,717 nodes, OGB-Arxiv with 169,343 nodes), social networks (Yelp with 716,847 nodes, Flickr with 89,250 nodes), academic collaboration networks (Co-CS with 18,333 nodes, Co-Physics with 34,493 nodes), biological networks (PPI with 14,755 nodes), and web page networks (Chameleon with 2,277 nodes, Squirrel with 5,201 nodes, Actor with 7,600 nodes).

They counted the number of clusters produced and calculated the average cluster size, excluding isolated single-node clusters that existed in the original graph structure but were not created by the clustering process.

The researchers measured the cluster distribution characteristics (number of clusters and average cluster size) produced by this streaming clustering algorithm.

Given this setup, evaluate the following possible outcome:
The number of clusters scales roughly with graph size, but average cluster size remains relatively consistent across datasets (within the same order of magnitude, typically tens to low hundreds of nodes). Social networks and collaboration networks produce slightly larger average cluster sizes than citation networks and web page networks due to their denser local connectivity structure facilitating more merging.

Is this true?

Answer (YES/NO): NO